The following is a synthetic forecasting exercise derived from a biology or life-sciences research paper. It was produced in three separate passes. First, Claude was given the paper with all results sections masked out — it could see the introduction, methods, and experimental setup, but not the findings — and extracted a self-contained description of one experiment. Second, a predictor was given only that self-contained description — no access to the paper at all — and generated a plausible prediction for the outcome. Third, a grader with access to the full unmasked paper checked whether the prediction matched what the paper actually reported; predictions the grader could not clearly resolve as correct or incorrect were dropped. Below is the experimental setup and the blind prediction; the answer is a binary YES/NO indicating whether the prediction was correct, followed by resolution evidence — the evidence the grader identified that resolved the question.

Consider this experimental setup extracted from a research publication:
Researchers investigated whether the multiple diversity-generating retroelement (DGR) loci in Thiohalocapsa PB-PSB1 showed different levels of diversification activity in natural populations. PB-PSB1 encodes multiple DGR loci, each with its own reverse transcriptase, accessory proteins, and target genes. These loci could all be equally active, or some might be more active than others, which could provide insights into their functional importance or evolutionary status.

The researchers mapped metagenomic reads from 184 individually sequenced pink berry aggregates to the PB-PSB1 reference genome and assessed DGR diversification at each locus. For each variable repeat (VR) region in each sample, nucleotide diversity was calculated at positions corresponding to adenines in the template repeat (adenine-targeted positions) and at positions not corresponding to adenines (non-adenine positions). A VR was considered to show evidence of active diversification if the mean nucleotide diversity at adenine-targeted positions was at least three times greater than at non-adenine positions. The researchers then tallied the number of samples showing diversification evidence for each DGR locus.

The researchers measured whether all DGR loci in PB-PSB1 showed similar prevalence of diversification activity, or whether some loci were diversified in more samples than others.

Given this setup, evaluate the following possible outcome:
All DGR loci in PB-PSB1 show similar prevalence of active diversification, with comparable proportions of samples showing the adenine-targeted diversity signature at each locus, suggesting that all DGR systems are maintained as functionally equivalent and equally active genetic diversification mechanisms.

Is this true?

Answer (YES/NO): NO